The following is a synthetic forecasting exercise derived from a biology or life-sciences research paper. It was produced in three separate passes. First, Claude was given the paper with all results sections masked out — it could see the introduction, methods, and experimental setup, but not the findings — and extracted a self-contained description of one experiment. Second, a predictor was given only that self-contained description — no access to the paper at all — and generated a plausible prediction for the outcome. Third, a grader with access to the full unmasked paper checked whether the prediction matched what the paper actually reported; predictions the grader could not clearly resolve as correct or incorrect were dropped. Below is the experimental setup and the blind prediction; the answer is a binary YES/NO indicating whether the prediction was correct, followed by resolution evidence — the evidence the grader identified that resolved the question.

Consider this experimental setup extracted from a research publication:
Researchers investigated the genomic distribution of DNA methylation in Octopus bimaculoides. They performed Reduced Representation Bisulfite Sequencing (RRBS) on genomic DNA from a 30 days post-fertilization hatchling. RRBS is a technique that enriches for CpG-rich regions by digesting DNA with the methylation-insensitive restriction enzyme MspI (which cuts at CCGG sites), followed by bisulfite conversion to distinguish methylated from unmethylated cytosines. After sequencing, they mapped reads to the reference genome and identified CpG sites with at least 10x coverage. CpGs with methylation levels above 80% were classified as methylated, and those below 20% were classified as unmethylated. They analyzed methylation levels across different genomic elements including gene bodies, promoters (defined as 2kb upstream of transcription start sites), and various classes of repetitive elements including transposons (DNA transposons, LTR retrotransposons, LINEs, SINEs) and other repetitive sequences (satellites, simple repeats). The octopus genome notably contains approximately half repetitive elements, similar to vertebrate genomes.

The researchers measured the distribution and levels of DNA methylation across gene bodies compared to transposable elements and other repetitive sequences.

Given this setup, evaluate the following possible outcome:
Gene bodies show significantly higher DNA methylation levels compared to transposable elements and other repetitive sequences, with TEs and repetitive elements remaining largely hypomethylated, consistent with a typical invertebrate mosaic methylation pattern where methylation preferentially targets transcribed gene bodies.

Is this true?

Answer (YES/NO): YES